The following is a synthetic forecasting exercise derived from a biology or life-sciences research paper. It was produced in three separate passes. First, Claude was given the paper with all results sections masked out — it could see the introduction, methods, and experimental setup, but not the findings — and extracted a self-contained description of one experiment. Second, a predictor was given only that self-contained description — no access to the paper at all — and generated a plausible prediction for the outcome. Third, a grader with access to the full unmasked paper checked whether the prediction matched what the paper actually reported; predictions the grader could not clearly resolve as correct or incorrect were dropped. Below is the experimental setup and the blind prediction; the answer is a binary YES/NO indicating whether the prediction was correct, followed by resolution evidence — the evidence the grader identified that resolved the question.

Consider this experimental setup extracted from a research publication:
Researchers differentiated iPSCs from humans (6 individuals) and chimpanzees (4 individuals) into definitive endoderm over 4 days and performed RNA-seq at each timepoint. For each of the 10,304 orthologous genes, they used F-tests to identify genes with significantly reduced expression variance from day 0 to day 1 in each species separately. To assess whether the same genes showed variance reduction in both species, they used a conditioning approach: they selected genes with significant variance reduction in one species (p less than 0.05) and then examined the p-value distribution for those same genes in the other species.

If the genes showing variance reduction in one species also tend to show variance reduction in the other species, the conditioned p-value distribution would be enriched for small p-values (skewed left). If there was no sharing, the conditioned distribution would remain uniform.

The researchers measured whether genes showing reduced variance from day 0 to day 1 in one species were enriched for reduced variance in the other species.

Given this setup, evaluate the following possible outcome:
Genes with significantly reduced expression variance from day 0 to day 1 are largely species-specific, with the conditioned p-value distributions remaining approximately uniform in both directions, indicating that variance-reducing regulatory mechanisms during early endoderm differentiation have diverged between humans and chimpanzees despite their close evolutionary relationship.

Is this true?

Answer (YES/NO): NO